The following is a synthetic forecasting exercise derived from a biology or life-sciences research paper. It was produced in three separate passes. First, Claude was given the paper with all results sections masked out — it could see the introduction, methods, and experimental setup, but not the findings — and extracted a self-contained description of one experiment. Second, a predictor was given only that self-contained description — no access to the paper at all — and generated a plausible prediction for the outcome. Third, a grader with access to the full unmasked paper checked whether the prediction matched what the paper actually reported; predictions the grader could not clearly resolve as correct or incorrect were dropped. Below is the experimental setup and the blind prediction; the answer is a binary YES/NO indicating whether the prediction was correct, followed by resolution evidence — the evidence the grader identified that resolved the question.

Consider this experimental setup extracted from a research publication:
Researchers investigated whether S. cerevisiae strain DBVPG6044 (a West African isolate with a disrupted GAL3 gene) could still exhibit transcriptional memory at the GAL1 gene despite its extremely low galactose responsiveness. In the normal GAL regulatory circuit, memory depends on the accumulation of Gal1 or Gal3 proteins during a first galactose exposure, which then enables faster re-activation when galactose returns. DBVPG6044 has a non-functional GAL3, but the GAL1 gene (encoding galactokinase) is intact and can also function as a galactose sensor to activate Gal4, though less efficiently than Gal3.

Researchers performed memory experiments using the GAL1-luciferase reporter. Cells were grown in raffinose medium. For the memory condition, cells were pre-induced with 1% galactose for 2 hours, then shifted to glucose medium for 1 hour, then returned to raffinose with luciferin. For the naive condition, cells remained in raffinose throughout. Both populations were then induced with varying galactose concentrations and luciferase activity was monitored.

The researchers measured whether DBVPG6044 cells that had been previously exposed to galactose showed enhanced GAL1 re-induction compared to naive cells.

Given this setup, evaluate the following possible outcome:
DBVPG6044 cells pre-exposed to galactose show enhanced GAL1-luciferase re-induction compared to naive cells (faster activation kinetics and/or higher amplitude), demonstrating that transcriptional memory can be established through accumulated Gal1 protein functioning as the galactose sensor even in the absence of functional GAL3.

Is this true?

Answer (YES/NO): NO